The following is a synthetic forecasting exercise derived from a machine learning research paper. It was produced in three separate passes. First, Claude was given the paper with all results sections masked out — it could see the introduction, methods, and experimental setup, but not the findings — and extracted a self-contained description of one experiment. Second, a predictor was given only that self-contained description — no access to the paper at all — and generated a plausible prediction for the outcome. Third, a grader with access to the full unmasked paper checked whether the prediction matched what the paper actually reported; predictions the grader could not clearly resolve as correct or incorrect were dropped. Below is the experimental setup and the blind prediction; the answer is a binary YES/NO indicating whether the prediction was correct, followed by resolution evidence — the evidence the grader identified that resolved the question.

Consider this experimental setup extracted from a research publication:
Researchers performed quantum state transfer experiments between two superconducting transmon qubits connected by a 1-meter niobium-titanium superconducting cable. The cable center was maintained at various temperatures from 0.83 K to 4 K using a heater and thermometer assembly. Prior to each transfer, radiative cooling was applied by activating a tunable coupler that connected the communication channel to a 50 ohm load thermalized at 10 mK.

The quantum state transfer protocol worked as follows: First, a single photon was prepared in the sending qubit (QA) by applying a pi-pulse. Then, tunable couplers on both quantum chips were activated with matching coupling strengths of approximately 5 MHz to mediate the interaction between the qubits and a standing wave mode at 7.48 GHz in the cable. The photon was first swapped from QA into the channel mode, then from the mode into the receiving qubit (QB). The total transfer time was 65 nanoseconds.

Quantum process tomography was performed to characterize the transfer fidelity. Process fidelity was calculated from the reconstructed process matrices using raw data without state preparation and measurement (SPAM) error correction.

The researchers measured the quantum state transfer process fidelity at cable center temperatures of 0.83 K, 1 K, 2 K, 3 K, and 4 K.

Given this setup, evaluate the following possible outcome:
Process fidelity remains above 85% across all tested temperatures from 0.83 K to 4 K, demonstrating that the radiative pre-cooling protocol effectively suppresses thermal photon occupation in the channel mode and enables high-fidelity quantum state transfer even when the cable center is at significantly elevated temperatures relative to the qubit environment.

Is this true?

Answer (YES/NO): NO